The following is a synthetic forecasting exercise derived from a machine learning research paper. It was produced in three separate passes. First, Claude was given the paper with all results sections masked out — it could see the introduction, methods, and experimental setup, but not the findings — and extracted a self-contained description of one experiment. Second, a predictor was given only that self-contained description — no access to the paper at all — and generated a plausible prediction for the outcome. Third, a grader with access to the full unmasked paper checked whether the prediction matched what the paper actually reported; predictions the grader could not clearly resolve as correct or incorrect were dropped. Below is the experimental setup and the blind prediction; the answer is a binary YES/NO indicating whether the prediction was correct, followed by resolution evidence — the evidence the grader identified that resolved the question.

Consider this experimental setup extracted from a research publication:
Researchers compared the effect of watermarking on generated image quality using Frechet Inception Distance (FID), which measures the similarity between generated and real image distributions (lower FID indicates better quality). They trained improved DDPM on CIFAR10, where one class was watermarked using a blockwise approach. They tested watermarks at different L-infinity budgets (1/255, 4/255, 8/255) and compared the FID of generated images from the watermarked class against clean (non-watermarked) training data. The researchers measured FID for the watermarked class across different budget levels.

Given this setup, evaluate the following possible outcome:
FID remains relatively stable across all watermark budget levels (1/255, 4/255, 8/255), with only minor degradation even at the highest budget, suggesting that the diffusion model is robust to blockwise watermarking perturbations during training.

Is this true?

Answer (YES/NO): NO